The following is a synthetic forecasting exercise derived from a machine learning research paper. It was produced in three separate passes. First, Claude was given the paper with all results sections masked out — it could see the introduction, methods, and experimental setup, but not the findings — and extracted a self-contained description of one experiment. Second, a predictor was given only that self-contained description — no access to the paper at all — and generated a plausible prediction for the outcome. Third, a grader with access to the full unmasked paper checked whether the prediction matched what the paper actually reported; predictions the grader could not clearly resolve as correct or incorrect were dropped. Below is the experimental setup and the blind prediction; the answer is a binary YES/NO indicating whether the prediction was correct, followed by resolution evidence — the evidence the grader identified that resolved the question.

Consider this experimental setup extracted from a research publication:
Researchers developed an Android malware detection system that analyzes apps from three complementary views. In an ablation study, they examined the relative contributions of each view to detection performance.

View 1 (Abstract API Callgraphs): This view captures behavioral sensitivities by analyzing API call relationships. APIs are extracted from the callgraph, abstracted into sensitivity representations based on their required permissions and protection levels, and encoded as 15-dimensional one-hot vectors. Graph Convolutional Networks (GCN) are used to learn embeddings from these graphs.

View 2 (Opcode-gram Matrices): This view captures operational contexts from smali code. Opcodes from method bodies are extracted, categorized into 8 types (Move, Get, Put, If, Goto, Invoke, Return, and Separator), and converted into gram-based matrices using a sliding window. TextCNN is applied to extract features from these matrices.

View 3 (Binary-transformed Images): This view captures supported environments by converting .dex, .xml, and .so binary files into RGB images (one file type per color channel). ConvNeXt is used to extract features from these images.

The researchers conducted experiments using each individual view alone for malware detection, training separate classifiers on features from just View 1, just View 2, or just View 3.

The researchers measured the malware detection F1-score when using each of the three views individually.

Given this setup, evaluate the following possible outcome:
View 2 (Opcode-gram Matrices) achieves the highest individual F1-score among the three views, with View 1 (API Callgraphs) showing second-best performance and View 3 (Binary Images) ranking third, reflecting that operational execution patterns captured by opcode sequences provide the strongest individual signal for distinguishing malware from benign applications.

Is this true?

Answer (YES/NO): YES